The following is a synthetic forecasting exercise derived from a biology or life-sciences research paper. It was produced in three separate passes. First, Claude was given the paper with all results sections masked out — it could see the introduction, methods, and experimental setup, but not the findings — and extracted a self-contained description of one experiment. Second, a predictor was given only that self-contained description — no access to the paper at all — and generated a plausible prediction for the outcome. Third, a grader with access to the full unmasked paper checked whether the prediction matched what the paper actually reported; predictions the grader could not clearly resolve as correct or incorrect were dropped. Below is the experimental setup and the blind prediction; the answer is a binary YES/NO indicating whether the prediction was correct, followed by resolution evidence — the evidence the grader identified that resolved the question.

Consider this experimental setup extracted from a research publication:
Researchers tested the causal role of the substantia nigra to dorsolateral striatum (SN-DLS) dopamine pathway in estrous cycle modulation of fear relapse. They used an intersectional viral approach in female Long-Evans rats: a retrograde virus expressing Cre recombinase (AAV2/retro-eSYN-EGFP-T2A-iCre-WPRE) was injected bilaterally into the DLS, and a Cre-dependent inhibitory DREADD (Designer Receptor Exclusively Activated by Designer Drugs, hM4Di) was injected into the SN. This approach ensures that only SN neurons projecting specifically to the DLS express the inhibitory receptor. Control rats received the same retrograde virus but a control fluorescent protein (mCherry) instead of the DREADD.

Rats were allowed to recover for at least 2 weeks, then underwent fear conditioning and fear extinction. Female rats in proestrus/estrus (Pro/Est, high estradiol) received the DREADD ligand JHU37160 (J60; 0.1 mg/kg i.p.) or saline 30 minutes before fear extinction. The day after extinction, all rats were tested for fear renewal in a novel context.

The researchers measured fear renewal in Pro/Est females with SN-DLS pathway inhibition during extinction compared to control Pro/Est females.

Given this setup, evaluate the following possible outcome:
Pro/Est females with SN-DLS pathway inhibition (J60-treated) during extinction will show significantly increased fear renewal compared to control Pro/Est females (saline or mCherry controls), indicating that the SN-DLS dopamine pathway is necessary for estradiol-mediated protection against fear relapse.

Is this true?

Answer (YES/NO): YES